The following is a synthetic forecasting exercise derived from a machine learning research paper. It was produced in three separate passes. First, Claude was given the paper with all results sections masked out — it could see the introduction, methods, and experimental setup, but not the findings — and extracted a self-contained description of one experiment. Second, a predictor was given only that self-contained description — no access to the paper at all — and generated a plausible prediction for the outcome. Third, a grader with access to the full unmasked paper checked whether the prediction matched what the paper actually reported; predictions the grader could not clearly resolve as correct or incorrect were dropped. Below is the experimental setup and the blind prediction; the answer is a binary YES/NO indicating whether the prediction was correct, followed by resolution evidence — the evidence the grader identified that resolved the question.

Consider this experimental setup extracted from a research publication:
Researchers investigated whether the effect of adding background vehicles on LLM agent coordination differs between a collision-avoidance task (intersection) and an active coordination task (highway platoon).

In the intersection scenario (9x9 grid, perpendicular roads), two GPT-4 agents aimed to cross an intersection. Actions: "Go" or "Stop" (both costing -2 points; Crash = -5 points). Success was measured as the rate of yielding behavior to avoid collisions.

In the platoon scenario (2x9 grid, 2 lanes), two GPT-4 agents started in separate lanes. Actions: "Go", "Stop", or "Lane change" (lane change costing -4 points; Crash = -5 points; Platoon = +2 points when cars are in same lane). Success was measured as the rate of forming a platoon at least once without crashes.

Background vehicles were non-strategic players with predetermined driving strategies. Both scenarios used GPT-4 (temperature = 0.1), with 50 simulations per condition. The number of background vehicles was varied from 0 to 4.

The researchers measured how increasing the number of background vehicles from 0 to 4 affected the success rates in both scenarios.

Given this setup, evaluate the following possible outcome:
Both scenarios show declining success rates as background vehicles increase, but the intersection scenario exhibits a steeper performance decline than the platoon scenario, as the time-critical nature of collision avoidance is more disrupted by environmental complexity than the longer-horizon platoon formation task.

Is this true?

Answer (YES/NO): NO